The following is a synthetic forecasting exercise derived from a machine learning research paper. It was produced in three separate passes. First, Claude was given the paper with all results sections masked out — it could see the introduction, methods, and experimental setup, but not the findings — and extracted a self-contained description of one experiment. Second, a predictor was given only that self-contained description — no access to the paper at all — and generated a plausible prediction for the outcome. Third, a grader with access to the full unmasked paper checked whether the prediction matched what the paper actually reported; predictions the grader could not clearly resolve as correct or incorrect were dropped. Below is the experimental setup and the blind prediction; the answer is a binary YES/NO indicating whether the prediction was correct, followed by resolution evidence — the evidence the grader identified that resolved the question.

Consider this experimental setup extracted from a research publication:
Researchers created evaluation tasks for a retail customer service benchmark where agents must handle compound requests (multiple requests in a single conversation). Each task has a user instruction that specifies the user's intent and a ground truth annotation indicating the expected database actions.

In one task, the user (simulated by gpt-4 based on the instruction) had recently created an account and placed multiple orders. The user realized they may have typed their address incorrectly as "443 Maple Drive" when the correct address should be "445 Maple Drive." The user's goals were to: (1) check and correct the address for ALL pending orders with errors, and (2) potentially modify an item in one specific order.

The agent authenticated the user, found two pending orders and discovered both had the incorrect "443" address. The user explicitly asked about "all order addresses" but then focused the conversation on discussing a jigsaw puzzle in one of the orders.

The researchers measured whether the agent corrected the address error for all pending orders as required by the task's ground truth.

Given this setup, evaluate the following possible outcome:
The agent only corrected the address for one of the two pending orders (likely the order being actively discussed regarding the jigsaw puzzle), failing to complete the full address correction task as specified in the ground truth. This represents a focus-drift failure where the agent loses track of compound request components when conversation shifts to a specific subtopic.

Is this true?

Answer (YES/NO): YES